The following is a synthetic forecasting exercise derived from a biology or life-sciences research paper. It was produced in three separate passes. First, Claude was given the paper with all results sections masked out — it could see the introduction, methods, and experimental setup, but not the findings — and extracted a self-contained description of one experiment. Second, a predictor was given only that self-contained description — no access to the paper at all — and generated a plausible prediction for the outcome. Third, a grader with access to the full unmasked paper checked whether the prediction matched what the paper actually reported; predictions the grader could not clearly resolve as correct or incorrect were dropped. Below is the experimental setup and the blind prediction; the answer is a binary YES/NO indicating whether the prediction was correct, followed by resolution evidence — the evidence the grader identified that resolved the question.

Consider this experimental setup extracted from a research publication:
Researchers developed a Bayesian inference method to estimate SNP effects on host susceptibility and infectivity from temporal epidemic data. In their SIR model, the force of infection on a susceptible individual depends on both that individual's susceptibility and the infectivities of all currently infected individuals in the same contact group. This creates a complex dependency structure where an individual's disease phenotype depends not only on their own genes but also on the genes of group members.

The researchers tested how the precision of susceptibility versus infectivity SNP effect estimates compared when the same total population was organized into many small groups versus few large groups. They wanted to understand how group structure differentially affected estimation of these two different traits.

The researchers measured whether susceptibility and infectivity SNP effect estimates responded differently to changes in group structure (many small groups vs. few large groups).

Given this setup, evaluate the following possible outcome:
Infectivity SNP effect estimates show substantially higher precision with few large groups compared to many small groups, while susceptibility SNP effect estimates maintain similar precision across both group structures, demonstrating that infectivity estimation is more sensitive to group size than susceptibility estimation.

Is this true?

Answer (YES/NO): NO